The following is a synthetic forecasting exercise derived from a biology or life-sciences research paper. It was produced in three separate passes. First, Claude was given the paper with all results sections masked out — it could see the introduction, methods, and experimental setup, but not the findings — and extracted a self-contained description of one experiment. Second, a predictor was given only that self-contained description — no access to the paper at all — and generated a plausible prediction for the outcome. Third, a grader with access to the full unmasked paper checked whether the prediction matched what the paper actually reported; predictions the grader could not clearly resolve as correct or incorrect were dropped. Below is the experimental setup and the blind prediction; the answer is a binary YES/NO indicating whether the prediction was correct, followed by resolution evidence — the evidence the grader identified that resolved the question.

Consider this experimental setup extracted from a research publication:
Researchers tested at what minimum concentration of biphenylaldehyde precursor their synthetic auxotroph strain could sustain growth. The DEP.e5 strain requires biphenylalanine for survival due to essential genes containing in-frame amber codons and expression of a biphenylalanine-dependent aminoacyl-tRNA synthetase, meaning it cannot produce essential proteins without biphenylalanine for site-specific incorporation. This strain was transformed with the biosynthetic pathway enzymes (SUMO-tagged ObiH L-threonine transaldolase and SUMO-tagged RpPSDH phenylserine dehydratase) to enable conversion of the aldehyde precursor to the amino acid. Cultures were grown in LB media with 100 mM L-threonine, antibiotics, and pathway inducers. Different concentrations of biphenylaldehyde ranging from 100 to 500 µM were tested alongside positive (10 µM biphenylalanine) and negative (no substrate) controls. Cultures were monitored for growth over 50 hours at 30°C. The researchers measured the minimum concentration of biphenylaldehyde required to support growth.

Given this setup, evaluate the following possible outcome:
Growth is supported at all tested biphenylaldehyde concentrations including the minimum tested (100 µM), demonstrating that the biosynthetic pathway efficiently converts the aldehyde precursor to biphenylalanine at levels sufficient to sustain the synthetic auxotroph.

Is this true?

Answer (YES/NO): NO